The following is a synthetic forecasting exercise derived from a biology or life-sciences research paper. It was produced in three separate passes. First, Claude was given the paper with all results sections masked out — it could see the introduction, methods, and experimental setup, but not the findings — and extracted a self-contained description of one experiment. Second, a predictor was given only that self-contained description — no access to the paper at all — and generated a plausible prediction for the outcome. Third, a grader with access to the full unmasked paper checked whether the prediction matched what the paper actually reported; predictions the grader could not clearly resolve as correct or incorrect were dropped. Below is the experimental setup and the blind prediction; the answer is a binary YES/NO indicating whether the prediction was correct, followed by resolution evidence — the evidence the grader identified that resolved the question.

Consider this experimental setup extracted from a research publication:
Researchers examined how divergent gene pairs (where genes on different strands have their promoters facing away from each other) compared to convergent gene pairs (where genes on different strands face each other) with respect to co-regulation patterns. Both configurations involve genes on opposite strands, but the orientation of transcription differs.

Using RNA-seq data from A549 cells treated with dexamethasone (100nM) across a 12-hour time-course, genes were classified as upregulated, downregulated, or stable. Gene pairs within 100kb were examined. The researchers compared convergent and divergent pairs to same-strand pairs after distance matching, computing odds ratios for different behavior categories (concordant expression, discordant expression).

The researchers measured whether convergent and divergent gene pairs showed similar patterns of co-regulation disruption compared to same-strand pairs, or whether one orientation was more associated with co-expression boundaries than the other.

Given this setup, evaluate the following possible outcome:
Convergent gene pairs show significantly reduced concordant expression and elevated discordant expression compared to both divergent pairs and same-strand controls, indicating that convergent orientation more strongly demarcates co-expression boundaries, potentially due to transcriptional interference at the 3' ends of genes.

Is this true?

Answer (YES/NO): NO